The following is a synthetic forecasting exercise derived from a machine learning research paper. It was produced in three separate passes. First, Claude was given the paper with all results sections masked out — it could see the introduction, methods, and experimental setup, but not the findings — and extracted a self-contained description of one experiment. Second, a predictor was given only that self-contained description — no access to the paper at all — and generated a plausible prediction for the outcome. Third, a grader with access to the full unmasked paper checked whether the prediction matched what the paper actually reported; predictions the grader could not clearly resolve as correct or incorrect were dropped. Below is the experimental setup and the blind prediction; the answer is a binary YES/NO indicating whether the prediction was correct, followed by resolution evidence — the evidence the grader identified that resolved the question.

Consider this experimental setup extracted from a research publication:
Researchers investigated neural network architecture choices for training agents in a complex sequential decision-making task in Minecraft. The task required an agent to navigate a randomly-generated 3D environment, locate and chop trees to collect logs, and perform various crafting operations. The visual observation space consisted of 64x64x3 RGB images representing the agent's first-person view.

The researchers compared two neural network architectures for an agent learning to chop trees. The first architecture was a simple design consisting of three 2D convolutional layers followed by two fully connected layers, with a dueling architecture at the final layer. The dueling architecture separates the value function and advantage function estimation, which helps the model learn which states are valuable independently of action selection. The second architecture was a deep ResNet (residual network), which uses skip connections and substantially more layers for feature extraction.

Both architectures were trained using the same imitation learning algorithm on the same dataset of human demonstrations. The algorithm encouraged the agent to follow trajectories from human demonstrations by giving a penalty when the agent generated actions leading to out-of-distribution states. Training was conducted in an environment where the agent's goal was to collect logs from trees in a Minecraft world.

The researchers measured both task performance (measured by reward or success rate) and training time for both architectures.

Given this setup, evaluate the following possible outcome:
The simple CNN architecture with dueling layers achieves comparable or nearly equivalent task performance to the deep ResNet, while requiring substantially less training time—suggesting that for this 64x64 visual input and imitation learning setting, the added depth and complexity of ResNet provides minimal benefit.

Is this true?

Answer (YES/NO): YES